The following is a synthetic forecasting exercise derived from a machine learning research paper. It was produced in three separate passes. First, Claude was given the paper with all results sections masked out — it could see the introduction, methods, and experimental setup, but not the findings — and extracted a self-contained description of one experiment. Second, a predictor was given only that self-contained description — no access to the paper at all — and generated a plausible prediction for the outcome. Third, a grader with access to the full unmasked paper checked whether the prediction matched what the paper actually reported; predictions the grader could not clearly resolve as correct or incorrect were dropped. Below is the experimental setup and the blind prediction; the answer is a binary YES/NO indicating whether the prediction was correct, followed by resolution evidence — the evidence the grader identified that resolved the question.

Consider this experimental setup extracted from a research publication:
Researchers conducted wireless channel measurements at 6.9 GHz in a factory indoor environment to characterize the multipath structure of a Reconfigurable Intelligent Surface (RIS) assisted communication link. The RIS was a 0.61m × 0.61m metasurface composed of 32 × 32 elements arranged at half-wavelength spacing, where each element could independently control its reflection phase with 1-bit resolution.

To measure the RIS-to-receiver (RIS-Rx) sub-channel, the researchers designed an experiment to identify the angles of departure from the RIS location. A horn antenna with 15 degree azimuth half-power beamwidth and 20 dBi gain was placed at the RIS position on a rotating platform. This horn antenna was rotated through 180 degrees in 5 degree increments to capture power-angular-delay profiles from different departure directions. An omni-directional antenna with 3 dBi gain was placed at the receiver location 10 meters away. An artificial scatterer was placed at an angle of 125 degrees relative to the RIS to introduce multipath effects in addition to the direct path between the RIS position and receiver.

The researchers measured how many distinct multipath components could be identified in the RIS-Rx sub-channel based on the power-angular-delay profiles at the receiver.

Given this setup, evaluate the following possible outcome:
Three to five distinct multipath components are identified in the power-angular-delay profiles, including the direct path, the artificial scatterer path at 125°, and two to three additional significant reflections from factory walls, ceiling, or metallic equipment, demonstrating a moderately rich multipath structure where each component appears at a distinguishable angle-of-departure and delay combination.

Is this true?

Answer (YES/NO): YES